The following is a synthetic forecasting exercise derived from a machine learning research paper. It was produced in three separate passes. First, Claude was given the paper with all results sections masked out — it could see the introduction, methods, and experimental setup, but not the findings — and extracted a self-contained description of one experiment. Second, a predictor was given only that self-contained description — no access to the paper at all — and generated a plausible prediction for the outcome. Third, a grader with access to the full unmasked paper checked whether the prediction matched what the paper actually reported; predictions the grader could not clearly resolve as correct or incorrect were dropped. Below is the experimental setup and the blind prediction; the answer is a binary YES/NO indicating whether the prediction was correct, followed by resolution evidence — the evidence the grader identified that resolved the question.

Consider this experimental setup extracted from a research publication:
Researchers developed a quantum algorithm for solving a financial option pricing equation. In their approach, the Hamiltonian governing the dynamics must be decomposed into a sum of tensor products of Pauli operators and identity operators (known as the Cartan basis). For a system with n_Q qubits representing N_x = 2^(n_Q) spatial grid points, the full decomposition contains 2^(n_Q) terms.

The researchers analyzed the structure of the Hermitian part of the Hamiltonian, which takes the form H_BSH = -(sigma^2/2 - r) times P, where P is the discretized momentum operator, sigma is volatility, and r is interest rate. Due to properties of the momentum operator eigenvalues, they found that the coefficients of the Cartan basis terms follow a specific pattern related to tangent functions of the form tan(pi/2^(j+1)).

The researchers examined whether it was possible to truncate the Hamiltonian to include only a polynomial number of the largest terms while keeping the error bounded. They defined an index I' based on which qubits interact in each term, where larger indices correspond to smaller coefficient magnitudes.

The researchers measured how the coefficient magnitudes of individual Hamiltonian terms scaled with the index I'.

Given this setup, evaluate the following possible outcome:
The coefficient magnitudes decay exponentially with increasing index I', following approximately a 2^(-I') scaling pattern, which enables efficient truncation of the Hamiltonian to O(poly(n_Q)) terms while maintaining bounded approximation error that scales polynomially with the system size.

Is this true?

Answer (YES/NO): YES